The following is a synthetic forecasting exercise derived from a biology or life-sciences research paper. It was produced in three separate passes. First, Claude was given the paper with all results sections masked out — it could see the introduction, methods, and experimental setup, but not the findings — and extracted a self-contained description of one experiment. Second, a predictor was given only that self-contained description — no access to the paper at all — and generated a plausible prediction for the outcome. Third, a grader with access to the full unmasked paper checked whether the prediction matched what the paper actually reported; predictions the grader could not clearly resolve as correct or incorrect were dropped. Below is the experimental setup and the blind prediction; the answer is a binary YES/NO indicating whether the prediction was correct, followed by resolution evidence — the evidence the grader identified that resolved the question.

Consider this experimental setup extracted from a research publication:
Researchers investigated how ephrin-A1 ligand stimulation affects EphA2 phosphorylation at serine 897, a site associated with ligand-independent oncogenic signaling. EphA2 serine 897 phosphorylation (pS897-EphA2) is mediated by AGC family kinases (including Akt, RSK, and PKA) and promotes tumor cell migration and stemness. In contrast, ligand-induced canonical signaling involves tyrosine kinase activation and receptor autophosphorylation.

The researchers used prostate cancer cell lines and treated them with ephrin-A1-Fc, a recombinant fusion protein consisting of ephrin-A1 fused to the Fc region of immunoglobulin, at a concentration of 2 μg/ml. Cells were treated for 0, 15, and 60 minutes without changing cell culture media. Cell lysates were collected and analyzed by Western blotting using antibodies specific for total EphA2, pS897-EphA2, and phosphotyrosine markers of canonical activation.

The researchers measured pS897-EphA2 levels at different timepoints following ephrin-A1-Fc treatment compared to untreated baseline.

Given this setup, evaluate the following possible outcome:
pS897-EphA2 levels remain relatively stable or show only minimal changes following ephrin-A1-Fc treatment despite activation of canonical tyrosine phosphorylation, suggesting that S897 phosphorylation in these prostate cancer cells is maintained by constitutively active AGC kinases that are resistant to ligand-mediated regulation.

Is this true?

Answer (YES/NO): NO